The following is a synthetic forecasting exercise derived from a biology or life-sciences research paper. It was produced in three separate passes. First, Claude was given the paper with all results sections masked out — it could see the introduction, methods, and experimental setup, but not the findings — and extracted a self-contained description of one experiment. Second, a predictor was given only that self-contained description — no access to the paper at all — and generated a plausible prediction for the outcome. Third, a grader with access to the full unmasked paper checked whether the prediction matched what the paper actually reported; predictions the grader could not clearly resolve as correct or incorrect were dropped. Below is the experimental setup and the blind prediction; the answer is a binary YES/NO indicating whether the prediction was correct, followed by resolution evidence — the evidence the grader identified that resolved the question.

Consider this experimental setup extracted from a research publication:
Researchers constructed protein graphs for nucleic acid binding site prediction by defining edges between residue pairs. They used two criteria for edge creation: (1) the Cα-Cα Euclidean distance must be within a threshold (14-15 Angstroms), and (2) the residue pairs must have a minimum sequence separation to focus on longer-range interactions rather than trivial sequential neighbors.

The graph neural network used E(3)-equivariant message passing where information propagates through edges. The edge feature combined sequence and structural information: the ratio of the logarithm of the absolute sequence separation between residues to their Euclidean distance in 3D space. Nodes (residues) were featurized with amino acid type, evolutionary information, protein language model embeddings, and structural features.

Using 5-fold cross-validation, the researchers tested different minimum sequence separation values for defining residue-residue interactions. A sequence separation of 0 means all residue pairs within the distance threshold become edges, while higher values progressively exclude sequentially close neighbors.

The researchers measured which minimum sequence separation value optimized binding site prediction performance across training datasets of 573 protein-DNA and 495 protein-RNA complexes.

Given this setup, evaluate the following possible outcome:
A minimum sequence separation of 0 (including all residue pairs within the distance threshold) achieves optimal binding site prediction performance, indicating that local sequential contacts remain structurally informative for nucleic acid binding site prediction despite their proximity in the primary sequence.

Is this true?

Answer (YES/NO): NO